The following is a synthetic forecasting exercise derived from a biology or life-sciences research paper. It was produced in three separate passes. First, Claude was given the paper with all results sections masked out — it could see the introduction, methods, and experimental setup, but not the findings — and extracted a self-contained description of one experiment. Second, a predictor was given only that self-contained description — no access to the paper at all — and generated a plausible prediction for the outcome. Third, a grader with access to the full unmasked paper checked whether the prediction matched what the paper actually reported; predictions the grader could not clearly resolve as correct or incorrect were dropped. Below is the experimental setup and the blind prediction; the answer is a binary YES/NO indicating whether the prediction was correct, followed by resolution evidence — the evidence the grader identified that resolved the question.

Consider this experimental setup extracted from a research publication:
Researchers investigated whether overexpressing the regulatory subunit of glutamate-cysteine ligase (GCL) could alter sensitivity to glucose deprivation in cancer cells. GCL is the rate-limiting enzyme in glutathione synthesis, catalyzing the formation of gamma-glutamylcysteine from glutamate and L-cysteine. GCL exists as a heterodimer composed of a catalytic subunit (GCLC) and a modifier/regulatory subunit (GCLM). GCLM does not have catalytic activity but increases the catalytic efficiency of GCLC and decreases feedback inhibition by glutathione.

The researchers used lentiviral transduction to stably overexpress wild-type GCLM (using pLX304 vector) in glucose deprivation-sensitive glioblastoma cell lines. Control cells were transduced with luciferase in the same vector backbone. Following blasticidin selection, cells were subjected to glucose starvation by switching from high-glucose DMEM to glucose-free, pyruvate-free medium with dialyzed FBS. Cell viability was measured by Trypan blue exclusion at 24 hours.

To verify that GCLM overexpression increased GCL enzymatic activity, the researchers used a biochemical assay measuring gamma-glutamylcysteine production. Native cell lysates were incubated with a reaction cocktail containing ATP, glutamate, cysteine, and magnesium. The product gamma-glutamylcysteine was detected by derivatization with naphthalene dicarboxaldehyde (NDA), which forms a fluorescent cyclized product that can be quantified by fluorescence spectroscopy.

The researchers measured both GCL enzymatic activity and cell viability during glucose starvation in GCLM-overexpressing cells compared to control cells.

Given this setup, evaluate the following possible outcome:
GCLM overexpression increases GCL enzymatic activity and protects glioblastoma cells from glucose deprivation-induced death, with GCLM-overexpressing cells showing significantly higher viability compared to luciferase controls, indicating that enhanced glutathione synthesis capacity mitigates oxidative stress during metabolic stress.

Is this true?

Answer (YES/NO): YES